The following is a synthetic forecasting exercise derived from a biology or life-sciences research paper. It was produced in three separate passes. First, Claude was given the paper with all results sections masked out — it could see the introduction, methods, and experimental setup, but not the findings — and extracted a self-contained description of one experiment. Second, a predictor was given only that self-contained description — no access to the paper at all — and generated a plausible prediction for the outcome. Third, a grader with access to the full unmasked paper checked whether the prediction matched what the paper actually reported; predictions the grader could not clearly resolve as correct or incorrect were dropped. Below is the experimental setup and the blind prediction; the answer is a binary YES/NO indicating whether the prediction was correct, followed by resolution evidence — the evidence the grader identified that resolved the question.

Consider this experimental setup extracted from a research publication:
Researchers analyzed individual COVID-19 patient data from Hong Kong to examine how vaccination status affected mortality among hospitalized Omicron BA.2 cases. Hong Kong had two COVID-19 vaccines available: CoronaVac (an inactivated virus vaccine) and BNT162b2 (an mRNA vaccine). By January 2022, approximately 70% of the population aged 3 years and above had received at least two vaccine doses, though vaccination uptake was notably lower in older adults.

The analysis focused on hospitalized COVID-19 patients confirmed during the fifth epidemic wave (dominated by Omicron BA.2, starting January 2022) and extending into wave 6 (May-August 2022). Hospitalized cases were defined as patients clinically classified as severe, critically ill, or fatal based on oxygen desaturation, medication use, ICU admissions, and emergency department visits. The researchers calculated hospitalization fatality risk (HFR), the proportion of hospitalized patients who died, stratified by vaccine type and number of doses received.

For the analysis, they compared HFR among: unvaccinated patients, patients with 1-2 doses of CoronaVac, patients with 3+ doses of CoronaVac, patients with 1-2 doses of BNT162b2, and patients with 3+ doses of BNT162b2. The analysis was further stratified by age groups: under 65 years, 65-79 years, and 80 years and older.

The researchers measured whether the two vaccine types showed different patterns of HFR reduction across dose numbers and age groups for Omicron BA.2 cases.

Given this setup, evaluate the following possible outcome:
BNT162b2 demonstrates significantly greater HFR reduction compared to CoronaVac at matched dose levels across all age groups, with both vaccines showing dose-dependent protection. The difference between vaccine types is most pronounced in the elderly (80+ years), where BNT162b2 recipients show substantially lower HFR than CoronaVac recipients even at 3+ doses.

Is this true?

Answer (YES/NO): NO